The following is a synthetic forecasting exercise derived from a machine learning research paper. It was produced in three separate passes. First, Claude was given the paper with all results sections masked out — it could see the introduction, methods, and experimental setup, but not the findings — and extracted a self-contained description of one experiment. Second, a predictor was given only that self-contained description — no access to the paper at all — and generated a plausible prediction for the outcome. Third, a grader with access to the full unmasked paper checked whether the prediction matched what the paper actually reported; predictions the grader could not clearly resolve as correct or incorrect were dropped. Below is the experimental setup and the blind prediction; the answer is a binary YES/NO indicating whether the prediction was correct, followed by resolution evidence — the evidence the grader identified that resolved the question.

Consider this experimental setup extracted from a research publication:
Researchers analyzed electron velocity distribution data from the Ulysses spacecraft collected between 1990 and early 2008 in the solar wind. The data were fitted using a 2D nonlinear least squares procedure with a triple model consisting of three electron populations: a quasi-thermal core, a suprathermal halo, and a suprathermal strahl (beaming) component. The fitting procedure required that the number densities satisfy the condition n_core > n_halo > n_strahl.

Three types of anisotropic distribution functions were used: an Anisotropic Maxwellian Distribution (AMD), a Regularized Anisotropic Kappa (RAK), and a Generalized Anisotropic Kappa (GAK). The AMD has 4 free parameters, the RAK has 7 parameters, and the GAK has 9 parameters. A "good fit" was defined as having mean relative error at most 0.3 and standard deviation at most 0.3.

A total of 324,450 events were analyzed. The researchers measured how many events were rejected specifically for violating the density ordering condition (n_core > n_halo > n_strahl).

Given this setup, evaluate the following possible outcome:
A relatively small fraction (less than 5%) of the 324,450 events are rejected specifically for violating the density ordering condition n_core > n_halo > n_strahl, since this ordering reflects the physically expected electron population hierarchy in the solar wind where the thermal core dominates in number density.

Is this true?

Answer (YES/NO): YES